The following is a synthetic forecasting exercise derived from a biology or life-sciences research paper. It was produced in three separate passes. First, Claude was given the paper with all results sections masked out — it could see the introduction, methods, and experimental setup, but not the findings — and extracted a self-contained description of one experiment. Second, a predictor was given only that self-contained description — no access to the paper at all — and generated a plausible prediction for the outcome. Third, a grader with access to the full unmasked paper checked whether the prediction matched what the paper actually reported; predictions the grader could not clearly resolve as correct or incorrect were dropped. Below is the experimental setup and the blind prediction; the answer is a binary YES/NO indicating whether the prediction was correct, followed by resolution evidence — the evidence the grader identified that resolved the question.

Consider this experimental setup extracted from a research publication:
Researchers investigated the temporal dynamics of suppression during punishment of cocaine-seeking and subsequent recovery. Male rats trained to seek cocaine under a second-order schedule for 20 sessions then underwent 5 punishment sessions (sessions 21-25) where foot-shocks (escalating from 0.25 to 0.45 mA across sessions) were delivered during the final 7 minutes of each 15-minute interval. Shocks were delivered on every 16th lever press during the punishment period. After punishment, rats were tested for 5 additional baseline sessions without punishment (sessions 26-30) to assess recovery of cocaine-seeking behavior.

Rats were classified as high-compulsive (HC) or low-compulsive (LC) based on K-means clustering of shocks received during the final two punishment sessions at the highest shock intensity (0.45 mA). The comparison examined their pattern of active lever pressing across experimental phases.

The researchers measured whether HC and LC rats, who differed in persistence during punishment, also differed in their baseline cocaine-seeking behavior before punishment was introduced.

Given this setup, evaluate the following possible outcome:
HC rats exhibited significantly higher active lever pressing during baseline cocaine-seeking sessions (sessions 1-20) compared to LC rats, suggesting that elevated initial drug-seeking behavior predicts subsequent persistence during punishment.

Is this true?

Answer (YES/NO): NO